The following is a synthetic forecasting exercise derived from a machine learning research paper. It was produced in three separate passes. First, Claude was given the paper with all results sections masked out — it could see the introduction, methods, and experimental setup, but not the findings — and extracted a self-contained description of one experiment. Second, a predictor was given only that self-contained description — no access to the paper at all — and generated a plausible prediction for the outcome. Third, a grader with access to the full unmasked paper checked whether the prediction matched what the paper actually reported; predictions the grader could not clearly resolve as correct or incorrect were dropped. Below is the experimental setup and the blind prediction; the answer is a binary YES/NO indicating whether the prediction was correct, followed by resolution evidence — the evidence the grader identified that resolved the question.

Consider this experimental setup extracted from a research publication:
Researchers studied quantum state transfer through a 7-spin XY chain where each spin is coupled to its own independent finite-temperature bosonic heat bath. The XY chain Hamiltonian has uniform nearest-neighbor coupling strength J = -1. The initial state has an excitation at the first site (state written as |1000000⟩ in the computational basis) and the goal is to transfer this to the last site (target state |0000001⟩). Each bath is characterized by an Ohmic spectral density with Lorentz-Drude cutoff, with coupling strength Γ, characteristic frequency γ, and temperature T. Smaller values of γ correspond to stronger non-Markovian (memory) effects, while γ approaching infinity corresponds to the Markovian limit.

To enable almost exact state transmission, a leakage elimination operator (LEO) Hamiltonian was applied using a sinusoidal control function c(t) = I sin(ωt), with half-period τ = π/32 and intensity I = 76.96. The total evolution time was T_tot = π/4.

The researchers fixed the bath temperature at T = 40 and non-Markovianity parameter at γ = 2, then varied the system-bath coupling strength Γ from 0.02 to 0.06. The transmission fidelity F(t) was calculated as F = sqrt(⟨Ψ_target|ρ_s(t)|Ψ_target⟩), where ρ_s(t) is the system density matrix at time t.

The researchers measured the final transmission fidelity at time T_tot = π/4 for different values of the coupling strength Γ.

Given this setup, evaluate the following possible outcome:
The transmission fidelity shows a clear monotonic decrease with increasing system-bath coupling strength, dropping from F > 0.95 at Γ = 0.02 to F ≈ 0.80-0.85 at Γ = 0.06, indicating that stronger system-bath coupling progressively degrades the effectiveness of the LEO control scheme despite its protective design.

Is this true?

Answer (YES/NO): NO